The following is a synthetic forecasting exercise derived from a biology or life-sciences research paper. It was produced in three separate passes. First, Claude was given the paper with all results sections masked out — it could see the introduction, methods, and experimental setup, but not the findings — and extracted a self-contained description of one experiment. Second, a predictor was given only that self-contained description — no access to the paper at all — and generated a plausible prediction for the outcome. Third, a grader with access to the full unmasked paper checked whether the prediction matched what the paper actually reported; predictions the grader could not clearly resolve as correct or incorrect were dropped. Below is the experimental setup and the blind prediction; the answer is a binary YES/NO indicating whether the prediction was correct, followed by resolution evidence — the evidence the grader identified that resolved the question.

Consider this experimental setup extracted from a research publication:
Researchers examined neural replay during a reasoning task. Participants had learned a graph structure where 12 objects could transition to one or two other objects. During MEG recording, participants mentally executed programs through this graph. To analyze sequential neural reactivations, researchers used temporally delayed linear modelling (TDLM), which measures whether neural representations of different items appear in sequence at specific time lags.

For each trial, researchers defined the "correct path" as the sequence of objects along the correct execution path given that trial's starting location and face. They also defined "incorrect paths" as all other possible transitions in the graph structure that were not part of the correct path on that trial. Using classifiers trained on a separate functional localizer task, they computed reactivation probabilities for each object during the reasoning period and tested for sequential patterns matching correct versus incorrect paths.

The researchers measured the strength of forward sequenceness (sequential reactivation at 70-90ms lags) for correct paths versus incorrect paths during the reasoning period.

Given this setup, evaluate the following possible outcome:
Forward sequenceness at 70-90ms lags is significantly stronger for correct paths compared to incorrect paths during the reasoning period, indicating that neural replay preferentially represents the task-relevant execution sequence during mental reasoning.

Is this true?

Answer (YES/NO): NO